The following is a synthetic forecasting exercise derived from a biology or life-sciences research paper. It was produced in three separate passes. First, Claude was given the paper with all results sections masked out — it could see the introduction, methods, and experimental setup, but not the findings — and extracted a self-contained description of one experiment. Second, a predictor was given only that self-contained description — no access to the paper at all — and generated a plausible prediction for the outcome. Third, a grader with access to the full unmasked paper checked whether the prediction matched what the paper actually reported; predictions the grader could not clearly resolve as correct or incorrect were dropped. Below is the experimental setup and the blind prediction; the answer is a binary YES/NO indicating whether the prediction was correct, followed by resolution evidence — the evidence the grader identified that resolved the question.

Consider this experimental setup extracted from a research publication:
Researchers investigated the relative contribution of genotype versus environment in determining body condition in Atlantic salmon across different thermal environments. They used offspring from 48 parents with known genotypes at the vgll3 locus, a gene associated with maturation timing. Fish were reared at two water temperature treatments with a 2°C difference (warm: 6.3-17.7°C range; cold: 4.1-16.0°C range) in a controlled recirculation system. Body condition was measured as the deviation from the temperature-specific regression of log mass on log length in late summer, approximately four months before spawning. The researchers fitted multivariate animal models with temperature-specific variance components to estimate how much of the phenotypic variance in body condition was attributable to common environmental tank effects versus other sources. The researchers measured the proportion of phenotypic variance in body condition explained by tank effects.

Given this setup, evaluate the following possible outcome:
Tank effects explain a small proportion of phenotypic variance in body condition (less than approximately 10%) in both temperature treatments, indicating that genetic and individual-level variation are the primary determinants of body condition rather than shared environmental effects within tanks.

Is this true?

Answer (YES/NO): NO